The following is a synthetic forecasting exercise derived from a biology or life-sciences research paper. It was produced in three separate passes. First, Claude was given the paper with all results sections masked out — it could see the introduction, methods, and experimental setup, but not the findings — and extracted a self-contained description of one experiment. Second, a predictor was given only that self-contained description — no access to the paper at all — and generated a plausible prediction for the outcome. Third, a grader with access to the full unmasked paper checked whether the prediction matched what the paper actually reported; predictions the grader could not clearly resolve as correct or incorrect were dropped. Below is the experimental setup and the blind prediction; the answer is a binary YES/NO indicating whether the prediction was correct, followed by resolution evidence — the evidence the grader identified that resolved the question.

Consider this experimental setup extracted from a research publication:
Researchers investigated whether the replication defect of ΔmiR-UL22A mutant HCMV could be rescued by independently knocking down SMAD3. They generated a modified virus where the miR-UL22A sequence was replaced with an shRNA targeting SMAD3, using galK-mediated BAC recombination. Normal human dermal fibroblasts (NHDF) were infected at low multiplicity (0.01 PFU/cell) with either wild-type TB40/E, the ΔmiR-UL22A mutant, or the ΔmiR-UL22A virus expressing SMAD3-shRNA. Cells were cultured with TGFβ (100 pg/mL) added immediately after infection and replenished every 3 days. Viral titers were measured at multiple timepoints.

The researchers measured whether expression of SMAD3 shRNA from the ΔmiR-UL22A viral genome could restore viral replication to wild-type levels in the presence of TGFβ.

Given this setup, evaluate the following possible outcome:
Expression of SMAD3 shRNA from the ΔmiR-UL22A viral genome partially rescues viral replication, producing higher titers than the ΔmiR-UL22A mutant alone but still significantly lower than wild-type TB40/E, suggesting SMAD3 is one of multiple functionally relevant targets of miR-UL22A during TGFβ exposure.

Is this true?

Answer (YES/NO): NO